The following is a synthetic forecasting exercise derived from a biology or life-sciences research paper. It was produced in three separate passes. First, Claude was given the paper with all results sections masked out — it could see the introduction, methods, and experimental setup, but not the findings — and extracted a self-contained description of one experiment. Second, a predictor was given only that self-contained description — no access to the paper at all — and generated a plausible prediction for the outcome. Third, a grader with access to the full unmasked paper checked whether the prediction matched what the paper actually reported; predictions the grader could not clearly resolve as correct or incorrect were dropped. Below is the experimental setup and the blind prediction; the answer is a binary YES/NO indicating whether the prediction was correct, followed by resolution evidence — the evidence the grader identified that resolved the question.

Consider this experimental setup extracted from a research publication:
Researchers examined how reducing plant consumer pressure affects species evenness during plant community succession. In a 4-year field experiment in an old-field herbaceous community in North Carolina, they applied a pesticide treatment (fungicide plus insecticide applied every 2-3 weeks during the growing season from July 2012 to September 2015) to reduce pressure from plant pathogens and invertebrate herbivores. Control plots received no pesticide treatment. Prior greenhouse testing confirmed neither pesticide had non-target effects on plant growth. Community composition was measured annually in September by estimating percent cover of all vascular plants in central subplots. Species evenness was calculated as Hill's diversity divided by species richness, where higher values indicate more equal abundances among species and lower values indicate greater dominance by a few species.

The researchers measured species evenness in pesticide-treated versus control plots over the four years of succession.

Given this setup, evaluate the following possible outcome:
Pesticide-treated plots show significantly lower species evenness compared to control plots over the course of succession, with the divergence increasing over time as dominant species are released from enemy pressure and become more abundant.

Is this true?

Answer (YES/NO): NO